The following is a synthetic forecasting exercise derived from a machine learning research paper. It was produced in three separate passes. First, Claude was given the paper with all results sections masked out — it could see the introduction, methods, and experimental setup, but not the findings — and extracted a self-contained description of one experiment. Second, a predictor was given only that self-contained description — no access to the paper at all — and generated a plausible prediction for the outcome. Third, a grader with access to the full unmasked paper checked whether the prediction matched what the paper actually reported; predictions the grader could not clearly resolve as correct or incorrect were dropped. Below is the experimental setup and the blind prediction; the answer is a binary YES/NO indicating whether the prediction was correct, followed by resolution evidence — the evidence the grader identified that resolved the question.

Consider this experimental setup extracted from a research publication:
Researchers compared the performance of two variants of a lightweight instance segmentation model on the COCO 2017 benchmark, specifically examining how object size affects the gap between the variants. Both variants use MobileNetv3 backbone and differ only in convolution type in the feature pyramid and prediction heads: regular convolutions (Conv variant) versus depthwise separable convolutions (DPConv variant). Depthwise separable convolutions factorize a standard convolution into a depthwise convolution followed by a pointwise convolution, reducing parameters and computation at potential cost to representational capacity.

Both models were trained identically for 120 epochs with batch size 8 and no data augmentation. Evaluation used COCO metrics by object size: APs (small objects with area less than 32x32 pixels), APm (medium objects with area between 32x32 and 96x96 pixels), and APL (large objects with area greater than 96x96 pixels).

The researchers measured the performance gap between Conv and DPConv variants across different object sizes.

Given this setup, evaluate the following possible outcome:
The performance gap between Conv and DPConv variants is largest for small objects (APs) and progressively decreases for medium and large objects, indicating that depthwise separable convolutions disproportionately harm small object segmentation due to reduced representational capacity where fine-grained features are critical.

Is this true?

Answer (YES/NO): NO